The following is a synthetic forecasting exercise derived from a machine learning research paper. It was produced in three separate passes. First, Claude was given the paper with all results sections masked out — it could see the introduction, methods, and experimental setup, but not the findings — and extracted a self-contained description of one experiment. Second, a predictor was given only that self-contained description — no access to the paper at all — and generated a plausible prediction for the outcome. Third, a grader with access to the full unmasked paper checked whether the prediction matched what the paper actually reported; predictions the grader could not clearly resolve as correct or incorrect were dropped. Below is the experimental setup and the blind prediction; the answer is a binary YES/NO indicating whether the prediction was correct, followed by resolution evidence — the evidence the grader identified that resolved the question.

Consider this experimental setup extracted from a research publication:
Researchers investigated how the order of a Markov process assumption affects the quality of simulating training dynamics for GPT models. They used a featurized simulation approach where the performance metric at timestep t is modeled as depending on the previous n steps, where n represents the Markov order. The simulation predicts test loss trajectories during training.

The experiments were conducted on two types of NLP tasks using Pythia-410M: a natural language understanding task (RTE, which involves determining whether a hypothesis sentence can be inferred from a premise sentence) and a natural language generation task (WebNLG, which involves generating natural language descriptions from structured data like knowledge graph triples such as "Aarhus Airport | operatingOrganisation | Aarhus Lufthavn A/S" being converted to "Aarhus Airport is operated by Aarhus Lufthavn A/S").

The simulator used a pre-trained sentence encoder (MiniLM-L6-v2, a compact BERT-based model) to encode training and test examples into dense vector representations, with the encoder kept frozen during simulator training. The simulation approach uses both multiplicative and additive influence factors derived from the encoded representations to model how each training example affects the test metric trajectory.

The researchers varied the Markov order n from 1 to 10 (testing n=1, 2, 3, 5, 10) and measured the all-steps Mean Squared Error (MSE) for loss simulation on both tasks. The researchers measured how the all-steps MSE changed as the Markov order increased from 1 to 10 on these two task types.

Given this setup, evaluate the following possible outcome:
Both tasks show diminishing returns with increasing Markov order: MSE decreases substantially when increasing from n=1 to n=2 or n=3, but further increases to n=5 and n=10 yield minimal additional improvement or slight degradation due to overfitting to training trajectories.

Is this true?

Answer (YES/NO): NO